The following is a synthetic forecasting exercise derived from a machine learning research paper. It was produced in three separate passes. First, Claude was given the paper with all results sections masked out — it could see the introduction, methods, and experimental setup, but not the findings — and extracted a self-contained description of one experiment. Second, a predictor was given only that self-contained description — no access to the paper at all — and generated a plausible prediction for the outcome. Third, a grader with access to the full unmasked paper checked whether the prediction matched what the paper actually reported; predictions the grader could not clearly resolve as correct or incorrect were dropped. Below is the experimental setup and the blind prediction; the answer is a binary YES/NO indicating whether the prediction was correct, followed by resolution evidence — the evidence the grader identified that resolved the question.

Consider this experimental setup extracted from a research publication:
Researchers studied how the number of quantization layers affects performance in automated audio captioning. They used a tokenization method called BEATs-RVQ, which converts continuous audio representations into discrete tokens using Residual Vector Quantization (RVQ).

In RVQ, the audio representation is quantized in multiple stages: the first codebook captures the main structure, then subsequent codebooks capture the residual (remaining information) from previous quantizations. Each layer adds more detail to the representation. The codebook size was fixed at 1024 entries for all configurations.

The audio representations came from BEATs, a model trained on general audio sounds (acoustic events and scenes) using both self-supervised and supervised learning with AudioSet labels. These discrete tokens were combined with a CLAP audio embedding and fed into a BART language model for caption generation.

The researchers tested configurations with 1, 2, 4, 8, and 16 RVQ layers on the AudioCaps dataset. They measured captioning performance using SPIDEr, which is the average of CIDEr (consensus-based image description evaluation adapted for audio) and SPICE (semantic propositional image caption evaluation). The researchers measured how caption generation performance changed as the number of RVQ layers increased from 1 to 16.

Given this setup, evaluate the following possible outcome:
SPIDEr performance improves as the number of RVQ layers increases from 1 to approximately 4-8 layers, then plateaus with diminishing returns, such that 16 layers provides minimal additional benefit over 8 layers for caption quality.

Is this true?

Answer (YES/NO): NO